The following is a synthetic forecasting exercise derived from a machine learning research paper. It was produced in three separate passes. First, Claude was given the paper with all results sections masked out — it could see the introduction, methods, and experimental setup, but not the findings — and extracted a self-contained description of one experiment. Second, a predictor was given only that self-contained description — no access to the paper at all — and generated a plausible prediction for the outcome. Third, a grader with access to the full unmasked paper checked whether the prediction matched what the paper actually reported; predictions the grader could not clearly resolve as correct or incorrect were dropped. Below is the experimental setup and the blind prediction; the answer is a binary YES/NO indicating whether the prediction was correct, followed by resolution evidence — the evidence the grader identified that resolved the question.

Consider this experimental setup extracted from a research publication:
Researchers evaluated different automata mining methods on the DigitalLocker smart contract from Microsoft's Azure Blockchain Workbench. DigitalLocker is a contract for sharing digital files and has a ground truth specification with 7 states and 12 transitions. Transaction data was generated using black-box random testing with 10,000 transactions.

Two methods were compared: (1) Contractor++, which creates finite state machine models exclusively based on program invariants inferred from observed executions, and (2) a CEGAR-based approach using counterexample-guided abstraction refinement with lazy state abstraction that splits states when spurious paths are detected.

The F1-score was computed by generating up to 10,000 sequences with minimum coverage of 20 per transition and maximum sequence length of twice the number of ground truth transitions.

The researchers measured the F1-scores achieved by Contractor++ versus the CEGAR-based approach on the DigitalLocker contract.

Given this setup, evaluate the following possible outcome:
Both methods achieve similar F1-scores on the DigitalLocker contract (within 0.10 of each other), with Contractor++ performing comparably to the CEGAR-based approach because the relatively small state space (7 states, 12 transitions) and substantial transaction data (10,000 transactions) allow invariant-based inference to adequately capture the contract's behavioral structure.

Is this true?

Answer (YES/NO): YES